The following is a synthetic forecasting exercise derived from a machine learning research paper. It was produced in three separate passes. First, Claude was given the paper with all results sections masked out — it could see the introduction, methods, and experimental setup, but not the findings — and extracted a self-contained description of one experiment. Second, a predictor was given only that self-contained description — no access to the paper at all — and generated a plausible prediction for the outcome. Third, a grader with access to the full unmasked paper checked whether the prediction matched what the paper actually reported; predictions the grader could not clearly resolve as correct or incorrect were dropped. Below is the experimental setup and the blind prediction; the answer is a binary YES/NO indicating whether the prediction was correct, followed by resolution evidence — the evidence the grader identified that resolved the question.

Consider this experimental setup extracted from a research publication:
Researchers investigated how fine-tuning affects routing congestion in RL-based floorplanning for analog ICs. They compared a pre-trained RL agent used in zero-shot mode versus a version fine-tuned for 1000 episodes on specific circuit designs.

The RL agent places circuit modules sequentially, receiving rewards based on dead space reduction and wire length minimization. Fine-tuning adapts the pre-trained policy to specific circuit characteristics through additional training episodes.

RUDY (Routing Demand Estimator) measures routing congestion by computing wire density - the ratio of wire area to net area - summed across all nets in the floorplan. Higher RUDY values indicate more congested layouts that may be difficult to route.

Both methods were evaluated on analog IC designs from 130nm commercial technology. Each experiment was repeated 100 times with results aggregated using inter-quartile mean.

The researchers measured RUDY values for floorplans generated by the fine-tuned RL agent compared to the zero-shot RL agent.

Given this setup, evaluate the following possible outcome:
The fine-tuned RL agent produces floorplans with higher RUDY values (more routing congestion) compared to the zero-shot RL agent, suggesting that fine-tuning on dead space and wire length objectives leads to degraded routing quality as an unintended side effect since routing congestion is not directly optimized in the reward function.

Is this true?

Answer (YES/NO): YES